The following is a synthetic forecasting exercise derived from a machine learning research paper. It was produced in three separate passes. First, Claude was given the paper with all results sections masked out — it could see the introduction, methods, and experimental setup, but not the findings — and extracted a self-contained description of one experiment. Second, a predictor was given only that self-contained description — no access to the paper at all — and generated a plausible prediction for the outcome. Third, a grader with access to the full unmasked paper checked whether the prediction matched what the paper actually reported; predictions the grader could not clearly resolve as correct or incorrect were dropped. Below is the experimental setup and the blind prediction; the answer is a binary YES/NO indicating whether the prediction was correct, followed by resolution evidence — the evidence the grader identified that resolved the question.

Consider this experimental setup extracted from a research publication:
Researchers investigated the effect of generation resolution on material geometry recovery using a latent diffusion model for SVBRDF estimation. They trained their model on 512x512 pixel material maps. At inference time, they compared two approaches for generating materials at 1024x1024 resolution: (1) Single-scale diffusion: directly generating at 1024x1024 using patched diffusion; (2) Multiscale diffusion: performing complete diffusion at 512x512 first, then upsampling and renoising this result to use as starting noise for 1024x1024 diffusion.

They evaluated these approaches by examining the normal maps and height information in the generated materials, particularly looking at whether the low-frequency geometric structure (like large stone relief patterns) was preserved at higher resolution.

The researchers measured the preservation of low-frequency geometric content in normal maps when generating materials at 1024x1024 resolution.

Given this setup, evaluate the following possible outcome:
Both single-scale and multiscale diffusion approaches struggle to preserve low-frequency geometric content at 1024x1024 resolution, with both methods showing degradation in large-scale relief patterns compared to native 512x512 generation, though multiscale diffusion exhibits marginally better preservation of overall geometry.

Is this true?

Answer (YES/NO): NO